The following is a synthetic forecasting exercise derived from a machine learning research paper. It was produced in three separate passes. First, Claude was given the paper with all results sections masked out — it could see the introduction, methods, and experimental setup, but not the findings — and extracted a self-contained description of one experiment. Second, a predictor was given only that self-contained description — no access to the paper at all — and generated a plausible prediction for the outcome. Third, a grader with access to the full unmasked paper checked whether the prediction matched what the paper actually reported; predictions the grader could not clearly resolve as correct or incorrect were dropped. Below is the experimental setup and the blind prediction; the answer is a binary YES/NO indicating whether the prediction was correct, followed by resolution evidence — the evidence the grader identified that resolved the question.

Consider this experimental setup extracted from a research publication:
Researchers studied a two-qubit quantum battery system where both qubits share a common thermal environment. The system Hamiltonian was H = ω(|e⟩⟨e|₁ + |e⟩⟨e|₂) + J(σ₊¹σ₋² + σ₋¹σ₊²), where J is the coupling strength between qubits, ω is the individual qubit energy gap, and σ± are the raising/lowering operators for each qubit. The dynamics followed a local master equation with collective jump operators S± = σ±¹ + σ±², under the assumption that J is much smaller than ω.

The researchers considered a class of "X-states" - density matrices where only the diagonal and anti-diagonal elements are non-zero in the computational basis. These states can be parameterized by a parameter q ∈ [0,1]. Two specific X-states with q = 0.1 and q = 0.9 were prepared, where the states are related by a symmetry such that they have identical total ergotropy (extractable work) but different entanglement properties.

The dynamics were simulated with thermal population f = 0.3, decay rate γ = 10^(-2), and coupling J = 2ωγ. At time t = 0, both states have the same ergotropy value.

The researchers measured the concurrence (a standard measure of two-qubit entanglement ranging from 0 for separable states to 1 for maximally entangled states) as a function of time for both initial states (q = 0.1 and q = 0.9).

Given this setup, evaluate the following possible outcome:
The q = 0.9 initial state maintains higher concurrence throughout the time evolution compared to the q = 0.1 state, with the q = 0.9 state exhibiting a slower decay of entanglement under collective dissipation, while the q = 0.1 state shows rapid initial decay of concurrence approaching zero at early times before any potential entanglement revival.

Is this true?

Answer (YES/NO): NO